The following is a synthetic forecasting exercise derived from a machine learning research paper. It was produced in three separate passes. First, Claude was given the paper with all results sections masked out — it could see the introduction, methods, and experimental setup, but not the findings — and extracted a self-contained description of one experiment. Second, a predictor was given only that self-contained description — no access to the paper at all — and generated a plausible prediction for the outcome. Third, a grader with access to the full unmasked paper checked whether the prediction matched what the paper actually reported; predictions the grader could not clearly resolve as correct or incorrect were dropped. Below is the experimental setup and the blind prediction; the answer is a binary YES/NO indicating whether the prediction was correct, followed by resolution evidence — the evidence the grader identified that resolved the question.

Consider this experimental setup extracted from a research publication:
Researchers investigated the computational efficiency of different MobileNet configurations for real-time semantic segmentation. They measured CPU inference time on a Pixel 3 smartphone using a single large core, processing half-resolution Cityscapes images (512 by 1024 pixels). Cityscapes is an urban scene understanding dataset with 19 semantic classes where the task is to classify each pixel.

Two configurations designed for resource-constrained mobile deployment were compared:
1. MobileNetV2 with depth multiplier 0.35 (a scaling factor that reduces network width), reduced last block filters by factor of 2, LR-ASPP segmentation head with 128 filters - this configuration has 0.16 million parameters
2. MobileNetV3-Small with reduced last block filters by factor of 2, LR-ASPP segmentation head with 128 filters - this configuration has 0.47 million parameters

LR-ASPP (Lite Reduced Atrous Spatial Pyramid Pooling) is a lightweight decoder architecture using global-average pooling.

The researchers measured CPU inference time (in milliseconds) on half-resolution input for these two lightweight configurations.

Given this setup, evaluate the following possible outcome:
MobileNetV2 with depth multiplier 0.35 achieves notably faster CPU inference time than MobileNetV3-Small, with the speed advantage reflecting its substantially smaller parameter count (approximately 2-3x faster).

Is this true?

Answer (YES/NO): NO